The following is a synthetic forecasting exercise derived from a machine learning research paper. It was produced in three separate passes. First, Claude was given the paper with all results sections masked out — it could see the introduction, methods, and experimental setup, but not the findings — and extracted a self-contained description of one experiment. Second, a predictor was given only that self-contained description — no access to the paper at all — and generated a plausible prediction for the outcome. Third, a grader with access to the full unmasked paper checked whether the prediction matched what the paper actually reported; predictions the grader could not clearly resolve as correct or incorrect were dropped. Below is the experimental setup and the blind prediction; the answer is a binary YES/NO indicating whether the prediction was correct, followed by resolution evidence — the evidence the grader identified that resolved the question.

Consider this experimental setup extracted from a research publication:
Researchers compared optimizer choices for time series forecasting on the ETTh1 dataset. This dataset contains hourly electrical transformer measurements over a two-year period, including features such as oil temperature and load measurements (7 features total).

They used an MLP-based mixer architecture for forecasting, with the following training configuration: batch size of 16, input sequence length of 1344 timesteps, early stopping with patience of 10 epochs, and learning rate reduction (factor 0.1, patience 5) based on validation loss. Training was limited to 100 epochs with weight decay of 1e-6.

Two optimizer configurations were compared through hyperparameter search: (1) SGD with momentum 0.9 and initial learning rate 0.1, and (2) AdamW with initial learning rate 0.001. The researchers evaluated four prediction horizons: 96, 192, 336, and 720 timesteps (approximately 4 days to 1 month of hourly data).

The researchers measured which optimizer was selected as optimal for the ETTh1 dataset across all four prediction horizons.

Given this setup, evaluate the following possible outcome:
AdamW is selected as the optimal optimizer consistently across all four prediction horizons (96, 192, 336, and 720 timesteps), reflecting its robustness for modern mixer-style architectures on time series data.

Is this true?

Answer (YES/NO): NO